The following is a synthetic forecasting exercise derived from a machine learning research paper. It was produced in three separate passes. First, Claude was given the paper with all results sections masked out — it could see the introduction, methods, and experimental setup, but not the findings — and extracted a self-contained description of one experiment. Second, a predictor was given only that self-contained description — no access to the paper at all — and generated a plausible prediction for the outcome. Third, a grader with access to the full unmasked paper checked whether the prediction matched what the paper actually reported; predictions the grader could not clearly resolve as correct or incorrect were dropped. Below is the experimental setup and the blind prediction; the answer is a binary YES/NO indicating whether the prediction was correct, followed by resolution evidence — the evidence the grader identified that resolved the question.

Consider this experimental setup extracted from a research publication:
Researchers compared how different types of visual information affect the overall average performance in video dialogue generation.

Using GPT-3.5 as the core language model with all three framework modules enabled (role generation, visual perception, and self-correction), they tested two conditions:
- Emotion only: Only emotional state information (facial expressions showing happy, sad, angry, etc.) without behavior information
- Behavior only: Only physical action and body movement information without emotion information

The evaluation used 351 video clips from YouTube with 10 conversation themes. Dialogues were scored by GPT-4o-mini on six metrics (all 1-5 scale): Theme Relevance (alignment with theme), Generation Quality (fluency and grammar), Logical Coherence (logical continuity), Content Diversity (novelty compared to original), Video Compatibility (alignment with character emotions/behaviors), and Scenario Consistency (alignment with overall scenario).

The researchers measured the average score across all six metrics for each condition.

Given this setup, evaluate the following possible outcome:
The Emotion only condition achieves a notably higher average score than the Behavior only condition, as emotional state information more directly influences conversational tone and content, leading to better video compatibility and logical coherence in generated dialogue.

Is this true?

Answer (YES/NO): NO